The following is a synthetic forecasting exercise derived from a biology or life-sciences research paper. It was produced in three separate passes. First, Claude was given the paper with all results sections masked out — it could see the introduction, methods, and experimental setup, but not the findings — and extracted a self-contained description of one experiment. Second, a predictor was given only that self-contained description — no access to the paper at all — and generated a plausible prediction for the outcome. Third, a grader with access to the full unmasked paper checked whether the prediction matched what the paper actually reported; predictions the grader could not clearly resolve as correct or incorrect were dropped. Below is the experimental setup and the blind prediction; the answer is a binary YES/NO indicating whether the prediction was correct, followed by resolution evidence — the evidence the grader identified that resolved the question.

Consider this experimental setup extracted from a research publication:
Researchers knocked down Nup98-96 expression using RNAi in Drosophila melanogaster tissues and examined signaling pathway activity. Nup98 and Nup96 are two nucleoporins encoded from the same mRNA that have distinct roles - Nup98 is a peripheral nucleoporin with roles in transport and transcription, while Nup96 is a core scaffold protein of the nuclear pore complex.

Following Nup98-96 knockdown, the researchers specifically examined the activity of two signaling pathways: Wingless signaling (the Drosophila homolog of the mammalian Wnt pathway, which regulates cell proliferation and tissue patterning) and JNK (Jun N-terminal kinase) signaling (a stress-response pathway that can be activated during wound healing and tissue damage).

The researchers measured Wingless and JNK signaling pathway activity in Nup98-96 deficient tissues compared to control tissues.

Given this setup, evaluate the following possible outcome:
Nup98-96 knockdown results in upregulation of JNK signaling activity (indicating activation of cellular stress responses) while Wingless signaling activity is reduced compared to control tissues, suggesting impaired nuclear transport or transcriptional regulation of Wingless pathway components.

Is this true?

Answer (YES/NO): NO